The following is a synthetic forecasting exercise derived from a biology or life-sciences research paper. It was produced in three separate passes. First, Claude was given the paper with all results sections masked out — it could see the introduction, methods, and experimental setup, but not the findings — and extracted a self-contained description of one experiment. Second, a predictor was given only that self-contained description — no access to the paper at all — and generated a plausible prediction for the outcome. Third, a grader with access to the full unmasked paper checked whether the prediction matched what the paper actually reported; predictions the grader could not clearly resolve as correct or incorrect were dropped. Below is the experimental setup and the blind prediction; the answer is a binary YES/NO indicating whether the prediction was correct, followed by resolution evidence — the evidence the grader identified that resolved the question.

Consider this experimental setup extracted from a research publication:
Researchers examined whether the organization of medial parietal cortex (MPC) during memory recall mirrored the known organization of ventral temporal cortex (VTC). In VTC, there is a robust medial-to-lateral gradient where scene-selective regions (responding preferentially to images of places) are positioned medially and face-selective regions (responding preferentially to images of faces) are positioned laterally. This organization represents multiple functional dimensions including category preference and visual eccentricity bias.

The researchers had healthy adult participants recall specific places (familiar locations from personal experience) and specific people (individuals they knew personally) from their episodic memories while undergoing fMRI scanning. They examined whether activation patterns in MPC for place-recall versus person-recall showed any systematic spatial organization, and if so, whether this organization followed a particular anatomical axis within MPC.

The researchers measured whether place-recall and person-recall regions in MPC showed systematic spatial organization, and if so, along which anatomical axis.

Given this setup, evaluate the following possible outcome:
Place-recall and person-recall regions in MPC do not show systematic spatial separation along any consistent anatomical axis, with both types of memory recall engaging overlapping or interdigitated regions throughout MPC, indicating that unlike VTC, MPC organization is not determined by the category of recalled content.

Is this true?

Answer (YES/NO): NO